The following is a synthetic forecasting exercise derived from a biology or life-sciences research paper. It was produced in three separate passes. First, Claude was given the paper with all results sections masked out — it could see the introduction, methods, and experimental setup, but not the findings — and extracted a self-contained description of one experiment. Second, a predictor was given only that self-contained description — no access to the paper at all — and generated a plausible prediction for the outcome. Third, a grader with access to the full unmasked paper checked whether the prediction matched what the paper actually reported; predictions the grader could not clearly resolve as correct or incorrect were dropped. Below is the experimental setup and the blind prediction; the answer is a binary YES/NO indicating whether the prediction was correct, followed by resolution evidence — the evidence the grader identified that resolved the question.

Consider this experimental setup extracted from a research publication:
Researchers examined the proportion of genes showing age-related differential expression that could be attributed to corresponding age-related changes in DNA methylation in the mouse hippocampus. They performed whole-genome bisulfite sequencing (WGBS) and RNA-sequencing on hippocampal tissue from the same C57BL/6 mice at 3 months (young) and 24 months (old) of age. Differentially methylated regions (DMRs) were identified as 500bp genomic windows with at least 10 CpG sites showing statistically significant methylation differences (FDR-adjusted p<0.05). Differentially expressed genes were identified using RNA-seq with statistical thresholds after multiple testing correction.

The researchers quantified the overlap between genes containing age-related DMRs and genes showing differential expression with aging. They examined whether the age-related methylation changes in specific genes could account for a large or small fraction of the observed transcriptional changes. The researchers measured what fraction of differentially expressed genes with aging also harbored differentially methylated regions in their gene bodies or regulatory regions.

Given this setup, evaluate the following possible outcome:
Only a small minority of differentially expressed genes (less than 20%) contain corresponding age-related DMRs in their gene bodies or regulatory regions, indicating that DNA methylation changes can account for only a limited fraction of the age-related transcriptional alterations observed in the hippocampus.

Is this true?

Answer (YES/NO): YES